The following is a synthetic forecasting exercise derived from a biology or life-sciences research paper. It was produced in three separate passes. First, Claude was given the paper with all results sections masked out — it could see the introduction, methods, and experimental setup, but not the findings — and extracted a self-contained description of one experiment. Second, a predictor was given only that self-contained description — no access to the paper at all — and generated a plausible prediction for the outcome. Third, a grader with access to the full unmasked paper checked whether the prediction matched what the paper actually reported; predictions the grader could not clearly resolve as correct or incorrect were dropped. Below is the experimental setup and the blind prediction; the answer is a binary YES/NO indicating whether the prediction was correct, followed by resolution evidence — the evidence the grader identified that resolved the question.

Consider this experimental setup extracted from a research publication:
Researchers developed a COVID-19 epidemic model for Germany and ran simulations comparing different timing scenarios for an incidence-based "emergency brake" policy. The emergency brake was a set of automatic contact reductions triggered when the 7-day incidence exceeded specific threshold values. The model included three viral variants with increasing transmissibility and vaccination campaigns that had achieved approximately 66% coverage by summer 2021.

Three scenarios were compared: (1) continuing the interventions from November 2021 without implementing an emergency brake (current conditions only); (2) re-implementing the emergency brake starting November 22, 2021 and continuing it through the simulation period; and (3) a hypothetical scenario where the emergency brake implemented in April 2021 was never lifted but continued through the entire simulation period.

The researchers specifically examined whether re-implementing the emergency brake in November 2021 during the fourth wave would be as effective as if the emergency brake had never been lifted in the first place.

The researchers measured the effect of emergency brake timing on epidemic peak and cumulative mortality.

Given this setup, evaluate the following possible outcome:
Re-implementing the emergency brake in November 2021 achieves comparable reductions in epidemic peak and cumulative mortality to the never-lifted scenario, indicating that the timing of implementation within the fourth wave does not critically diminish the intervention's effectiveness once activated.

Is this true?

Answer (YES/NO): NO